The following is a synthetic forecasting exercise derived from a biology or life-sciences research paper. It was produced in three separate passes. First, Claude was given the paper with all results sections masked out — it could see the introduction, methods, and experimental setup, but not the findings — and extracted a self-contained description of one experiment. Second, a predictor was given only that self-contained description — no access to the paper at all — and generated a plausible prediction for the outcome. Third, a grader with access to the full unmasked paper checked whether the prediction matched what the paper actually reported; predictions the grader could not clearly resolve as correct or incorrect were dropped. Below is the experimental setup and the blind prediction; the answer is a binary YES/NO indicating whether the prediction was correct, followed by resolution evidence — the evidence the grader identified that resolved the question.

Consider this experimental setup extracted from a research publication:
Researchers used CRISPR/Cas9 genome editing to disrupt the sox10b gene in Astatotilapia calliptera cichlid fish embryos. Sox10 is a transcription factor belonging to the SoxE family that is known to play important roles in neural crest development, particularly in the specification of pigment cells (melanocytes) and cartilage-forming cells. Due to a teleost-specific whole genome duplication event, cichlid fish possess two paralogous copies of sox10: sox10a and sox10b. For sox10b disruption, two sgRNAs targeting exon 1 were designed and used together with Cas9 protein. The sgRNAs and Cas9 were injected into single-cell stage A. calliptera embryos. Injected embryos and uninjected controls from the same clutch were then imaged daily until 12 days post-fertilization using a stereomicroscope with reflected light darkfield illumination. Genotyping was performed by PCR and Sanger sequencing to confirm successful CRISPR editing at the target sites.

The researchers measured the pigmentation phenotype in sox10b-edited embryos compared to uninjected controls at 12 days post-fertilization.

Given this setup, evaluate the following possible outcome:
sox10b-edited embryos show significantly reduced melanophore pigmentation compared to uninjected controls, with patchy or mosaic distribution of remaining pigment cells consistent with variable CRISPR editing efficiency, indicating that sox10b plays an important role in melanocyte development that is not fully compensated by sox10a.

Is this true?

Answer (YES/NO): YES